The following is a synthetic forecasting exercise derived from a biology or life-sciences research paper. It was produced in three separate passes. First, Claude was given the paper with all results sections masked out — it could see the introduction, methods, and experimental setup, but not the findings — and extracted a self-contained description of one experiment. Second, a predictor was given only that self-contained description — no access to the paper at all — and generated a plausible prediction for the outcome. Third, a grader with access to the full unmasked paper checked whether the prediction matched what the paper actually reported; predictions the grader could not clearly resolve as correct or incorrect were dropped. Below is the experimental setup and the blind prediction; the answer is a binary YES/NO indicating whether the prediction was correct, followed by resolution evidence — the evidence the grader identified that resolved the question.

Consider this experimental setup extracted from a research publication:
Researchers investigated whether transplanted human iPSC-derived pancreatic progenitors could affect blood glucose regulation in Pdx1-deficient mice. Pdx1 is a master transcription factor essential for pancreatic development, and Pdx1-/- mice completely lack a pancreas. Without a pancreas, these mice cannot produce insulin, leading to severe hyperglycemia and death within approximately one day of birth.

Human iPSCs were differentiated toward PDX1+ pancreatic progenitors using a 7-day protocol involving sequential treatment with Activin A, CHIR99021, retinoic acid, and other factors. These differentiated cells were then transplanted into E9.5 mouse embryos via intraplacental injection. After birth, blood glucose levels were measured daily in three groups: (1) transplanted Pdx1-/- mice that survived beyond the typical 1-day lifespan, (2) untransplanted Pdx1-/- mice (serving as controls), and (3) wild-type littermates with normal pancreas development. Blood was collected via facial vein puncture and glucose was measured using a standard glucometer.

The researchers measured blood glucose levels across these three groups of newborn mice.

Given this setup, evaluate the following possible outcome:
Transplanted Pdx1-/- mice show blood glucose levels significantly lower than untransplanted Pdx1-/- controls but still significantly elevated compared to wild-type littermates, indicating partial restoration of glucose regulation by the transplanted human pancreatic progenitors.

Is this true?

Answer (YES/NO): NO